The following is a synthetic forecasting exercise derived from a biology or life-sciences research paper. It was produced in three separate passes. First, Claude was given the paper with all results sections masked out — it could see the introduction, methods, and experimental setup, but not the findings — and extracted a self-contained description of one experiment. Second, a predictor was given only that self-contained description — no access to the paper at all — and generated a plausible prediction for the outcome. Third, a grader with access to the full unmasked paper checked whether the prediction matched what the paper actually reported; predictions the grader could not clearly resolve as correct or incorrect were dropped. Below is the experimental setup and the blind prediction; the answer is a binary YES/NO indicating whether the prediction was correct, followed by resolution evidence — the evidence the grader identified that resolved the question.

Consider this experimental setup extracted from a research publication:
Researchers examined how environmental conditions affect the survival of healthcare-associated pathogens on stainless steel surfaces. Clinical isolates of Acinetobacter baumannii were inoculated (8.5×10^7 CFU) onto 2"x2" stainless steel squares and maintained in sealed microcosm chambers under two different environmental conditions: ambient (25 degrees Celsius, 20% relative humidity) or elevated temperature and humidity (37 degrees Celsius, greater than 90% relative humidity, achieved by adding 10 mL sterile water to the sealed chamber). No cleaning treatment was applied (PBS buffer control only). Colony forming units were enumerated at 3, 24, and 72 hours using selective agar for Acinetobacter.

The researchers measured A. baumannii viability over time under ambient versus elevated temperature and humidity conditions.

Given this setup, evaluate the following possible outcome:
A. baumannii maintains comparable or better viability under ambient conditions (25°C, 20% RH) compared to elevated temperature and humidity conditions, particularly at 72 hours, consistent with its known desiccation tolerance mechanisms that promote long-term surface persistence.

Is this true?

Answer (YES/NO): NO